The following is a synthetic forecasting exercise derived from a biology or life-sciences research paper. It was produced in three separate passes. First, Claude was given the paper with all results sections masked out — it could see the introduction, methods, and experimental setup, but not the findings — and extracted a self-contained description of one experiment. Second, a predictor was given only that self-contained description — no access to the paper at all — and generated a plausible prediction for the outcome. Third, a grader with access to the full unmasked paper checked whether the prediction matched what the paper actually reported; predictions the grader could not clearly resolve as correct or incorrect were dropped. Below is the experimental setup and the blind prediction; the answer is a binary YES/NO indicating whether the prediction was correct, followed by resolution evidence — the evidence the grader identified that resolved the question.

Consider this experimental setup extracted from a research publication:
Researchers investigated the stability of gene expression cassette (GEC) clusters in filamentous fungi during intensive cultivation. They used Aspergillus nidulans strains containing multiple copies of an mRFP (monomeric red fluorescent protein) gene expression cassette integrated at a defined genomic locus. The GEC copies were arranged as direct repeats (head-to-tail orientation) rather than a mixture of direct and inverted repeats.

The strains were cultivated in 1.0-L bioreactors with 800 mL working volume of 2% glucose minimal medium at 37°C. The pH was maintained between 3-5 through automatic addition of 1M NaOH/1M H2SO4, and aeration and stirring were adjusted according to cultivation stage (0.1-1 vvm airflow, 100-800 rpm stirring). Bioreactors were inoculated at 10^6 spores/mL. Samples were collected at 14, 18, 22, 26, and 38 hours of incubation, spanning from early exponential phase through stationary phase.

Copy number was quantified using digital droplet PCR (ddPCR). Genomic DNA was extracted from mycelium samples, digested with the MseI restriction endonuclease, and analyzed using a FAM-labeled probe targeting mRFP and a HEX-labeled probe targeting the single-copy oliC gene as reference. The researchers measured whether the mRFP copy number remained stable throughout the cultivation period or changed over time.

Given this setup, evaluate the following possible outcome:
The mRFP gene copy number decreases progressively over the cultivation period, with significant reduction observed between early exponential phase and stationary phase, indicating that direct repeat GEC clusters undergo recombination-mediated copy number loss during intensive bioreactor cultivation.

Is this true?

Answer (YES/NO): NO